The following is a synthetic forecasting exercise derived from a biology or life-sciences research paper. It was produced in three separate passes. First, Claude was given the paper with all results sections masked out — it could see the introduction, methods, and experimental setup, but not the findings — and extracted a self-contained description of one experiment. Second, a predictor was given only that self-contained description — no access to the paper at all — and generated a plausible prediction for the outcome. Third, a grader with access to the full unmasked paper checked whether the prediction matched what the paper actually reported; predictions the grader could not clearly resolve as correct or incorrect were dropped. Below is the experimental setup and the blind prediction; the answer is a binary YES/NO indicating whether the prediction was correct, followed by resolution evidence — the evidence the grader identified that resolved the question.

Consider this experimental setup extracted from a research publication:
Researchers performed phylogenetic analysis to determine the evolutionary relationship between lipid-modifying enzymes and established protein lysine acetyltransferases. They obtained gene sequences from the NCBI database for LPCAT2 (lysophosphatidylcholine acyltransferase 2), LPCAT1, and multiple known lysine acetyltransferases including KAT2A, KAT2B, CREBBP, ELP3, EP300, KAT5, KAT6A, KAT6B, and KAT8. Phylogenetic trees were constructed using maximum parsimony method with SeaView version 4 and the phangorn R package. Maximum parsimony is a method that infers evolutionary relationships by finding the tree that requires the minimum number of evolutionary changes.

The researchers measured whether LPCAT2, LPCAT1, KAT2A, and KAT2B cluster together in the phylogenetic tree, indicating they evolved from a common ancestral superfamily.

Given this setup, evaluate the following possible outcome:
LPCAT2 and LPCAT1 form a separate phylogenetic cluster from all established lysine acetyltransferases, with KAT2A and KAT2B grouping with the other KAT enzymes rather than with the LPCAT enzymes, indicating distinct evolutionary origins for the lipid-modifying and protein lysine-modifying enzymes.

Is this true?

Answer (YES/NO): NO